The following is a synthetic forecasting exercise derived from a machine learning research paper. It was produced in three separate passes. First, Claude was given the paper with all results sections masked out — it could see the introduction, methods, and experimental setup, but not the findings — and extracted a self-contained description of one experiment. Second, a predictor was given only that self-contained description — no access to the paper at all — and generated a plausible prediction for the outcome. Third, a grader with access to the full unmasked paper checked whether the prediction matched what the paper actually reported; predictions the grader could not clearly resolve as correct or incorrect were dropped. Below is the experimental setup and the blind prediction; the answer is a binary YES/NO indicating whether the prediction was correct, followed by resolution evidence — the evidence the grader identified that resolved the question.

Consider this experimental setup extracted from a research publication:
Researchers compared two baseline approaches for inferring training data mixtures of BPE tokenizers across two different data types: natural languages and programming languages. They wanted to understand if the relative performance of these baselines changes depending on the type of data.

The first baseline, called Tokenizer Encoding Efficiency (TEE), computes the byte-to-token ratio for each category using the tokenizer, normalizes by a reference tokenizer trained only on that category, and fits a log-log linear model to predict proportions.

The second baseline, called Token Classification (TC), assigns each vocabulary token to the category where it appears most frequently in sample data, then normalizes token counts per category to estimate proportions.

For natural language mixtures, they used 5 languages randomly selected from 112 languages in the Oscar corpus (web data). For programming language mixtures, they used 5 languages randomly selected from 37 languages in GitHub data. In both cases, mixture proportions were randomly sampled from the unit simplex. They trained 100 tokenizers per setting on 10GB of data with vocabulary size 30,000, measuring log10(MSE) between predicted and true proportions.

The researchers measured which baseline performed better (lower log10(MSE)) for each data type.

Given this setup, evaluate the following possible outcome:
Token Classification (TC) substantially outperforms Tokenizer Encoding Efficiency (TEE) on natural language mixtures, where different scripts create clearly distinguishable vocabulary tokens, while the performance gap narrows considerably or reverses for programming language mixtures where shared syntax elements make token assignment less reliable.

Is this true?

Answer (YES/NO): NO